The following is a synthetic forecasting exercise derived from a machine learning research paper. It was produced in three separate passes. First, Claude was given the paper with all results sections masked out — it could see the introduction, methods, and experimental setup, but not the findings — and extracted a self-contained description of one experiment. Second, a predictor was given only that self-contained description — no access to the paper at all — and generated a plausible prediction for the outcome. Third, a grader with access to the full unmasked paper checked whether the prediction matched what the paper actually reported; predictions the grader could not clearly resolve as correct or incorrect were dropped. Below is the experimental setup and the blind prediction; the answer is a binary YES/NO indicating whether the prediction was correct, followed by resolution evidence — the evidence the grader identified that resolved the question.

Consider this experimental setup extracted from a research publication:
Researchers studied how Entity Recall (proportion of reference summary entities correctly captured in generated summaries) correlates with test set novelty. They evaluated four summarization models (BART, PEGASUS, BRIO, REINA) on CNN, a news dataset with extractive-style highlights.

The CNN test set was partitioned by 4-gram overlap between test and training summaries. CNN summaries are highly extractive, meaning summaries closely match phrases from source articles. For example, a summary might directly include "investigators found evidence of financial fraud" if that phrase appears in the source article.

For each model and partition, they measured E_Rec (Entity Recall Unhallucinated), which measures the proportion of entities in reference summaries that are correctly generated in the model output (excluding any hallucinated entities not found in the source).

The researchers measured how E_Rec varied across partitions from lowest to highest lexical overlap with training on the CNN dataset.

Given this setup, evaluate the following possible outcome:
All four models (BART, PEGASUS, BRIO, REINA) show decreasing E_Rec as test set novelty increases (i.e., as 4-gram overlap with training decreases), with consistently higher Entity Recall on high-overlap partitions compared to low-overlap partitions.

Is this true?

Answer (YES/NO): NO